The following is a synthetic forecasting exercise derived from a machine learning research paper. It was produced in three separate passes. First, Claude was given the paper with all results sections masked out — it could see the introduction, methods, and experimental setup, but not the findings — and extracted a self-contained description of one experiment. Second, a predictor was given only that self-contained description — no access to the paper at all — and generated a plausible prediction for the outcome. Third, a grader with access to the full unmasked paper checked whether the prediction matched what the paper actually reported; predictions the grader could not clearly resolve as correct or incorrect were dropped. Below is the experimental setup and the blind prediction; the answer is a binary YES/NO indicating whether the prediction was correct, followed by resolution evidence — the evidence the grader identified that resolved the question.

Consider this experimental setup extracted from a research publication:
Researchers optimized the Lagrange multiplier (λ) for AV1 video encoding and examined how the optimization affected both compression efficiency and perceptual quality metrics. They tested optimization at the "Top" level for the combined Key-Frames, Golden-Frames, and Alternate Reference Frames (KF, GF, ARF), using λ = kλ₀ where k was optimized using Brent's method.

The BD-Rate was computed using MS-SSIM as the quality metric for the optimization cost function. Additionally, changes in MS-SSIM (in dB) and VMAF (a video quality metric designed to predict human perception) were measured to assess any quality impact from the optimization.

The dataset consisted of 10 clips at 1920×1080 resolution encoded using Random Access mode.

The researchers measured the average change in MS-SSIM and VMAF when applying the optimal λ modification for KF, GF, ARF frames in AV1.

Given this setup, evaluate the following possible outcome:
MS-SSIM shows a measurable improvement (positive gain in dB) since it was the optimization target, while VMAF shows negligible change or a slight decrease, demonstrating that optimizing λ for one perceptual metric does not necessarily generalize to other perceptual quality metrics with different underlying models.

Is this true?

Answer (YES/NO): NO